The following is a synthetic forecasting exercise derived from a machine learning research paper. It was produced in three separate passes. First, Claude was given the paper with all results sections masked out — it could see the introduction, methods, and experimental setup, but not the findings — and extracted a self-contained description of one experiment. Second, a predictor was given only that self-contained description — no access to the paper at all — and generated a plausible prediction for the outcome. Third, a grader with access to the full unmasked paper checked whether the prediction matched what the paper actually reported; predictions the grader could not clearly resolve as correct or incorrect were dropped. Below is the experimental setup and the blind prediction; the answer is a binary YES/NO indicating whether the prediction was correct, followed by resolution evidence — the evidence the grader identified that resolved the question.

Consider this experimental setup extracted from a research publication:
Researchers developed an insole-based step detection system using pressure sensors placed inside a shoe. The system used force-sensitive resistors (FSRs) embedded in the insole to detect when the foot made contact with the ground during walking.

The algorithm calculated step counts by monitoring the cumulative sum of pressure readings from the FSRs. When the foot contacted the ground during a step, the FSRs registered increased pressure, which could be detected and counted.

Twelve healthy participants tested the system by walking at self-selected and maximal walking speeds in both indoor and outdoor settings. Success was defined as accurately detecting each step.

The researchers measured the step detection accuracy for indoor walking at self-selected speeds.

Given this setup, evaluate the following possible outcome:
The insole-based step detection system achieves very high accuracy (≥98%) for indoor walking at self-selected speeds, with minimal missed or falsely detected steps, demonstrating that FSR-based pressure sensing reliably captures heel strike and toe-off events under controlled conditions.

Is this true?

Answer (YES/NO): NO